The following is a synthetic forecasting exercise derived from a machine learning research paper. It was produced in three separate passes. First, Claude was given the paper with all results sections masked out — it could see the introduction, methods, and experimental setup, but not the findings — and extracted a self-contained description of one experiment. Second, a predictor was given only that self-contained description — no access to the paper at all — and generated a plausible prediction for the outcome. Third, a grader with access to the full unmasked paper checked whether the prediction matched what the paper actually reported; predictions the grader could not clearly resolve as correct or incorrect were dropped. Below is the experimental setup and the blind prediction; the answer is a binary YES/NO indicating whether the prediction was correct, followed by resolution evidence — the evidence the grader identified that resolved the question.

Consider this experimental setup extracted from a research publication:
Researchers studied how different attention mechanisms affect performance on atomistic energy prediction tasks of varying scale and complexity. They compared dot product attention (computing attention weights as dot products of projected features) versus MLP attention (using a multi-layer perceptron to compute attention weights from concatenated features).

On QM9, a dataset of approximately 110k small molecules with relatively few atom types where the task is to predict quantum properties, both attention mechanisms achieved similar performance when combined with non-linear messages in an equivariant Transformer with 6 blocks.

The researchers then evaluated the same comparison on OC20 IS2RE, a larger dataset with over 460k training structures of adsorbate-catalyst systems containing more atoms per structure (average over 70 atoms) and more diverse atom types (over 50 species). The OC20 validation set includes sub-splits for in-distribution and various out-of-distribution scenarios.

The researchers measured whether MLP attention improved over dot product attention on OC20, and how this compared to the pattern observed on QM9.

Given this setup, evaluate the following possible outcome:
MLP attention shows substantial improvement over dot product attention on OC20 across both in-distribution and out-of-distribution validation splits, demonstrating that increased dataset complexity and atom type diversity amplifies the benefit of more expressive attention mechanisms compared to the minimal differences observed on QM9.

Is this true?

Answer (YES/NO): YES